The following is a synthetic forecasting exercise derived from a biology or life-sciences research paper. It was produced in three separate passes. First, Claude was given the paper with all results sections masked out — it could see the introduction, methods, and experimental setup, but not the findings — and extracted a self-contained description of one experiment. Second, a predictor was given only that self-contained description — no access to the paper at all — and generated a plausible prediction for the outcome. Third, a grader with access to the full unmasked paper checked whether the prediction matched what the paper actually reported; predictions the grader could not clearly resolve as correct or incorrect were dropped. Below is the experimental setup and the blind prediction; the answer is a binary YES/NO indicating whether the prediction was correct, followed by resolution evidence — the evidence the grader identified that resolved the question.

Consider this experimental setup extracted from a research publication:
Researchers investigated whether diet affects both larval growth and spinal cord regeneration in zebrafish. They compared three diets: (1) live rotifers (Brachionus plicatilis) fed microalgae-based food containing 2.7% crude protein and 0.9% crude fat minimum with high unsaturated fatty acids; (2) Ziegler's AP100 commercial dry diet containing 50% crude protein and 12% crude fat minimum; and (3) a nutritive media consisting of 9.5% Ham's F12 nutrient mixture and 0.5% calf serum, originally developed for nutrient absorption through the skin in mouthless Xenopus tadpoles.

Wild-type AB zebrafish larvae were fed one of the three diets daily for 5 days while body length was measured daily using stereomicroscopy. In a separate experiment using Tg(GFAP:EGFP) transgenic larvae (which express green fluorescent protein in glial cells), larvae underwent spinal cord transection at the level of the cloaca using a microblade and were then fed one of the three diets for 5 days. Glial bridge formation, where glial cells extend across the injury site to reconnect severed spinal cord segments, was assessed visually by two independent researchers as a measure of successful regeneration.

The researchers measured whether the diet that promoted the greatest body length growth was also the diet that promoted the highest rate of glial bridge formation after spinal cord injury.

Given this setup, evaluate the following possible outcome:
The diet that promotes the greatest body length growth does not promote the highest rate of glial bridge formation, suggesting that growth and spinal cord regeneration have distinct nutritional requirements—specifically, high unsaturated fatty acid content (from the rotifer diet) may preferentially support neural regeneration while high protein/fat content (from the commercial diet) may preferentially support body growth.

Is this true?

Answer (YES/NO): NO